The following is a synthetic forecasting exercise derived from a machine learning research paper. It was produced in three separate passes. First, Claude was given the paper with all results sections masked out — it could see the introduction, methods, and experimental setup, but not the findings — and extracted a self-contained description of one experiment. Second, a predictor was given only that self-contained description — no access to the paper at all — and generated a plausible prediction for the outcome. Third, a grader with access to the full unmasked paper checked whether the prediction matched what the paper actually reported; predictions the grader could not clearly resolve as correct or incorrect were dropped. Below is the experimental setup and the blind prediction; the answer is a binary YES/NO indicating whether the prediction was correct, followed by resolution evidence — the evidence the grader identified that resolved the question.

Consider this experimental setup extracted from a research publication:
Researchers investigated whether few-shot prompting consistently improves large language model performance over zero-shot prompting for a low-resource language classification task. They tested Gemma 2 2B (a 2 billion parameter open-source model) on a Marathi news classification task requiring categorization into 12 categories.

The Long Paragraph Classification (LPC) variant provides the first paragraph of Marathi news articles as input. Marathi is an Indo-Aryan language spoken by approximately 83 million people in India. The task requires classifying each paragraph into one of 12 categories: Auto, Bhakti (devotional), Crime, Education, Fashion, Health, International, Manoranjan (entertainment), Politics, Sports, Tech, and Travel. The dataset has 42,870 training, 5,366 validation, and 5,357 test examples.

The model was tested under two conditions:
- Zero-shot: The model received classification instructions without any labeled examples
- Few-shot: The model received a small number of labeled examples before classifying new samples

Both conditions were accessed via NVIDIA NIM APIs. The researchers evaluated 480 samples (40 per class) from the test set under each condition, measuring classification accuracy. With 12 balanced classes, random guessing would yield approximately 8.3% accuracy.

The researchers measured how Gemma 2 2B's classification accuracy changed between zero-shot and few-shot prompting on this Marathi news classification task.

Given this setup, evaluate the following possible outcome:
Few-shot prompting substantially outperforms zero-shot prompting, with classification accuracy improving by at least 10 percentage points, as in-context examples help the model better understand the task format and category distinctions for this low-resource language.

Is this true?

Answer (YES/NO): NO